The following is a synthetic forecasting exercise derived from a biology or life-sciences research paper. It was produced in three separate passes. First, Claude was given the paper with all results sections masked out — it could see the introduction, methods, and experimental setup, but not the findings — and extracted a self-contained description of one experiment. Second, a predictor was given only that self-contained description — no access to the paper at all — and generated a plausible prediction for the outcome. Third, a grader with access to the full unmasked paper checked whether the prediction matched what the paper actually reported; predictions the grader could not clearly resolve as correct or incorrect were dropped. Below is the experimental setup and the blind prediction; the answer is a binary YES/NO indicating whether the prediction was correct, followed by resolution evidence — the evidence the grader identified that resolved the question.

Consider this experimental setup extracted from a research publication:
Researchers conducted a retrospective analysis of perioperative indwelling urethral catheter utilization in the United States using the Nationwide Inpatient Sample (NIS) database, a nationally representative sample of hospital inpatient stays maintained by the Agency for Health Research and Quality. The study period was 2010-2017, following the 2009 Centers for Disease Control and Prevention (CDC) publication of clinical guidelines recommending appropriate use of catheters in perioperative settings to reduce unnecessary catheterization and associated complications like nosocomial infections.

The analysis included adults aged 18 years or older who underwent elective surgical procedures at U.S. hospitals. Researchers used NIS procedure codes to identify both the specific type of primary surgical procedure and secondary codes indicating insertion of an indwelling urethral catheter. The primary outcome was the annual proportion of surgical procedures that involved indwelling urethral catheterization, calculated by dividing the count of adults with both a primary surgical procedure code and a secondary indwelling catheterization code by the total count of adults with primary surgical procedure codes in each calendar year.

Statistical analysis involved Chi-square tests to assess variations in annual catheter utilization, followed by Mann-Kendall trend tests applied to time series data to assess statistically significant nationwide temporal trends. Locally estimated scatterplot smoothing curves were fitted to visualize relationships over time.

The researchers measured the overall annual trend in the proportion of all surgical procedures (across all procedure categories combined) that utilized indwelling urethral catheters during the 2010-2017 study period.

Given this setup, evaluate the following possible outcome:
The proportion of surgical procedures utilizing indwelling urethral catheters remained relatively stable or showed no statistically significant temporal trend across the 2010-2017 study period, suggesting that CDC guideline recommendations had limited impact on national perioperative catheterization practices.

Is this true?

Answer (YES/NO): YES